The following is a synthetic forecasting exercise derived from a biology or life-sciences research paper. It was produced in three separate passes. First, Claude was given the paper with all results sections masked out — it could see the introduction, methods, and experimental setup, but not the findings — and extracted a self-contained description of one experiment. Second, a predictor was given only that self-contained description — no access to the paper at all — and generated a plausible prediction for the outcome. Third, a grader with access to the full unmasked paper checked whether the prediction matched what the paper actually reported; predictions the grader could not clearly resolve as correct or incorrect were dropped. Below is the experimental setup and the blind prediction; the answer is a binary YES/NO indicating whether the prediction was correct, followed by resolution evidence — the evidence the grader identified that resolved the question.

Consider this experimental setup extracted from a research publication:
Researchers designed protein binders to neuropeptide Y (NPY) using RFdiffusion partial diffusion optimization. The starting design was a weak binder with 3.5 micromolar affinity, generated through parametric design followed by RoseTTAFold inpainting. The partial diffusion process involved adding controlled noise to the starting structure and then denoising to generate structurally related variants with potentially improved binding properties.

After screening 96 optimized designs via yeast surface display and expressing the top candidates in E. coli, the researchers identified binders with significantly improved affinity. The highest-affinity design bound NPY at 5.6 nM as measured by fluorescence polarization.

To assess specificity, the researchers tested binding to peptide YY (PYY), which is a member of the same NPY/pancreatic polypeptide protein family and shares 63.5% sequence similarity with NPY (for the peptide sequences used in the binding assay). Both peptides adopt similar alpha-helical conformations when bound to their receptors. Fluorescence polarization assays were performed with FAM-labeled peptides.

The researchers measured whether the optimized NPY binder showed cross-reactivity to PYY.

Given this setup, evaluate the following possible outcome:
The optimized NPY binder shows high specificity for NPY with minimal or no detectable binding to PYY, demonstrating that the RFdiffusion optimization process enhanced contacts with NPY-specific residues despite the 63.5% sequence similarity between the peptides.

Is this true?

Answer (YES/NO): YES